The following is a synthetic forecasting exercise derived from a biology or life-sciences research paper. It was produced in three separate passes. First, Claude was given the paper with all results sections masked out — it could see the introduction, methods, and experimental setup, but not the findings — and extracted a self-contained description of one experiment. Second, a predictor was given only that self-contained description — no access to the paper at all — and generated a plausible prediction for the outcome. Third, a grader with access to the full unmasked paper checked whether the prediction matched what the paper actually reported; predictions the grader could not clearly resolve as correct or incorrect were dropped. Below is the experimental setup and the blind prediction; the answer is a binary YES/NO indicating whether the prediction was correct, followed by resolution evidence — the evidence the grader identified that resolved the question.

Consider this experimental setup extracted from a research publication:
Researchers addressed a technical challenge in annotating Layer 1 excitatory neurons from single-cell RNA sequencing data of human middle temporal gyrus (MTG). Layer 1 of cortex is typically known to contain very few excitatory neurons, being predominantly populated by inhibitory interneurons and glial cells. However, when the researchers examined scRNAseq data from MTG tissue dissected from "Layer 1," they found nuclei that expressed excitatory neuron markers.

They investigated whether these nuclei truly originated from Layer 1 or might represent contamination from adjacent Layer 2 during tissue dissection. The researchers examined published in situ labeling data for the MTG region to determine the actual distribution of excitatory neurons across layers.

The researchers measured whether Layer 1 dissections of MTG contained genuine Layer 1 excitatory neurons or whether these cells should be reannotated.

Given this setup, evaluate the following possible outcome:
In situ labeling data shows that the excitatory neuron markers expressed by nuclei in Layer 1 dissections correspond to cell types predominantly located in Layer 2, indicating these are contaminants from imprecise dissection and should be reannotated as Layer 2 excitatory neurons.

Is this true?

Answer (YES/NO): YES